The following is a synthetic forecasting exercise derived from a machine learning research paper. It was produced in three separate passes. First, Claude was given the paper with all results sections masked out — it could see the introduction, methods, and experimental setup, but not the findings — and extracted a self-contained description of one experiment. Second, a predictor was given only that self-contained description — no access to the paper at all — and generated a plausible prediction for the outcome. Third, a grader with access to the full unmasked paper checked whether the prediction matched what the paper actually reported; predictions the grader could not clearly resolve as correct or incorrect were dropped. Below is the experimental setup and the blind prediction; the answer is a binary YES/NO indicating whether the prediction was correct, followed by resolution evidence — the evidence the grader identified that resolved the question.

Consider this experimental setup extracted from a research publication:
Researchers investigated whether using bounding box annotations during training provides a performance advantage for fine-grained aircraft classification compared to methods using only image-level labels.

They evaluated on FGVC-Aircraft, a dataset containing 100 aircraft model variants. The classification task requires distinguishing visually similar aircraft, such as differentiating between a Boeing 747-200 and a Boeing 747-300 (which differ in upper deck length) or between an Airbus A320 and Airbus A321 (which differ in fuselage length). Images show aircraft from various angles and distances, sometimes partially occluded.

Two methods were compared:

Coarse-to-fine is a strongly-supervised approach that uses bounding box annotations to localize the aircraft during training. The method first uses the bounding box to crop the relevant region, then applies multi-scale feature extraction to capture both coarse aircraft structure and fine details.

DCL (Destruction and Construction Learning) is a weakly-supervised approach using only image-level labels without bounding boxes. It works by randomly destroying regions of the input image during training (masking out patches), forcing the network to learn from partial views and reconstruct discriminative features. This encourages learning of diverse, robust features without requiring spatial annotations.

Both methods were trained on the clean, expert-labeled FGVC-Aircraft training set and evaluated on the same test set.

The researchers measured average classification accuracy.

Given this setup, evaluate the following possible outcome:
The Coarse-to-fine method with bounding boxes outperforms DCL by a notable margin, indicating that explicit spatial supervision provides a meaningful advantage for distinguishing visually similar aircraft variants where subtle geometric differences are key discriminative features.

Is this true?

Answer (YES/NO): NO